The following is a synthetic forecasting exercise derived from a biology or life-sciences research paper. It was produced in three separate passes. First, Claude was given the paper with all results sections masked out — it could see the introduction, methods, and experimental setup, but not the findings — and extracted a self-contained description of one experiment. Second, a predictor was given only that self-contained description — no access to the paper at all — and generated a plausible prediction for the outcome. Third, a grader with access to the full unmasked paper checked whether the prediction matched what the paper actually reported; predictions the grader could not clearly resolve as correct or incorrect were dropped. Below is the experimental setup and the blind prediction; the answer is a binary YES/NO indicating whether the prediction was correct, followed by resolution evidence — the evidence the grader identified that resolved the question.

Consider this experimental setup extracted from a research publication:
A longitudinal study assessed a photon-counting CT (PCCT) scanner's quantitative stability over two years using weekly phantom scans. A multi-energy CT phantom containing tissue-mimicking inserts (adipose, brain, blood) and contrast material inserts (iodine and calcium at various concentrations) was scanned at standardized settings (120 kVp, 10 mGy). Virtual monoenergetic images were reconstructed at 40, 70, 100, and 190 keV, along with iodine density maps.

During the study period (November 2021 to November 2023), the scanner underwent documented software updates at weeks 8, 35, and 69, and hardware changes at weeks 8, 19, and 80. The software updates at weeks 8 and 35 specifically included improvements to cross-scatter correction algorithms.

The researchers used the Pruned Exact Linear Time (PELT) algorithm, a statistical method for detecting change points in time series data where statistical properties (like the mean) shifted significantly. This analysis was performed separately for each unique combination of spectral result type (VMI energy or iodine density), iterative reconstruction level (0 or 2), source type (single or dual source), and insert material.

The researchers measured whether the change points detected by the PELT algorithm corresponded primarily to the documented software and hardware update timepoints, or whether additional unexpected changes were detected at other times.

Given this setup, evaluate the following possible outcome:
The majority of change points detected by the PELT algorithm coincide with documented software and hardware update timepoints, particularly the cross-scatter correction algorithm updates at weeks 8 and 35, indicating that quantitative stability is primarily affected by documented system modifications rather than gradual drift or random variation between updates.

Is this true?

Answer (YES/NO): YES